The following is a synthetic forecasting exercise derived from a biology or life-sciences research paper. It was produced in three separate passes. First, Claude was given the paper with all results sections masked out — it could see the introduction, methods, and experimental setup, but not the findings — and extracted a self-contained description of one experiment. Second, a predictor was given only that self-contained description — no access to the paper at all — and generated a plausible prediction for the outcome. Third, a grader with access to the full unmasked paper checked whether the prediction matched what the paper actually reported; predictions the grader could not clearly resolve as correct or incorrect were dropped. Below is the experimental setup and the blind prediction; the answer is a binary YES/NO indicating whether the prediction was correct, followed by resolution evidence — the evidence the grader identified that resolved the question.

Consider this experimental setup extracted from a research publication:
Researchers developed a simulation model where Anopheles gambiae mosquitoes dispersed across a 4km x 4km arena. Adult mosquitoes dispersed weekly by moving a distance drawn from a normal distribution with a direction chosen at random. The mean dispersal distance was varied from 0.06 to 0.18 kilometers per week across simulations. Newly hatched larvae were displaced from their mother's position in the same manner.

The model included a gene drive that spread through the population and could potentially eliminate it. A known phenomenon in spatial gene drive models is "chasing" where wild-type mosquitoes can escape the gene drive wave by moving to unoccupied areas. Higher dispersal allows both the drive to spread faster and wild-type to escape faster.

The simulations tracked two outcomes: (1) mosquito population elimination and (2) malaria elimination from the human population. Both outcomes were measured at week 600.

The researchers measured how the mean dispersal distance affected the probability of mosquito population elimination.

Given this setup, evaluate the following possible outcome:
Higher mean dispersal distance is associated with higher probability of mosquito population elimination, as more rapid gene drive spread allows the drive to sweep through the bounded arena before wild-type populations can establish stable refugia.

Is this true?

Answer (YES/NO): NO